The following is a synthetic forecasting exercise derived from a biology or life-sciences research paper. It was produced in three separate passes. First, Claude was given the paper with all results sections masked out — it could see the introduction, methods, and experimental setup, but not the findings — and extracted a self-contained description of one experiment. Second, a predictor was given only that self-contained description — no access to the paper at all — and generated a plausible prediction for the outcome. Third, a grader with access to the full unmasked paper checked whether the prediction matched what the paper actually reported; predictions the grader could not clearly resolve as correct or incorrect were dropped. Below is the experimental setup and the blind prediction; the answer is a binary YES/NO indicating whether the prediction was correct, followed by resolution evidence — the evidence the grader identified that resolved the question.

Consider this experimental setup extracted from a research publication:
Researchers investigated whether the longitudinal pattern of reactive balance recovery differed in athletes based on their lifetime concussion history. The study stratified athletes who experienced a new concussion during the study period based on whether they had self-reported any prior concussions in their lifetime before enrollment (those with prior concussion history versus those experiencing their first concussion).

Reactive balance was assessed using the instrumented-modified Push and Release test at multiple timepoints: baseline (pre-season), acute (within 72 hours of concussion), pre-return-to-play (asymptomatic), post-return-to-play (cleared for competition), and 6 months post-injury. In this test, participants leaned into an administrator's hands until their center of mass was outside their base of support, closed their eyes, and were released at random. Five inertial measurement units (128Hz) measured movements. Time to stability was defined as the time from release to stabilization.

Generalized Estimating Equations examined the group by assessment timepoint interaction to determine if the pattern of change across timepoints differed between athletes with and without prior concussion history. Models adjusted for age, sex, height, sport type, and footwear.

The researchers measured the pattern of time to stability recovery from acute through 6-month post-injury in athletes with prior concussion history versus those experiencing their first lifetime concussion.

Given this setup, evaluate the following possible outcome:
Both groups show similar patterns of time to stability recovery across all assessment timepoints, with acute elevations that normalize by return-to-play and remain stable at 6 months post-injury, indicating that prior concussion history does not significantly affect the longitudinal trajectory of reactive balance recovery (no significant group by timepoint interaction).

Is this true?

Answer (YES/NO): NO